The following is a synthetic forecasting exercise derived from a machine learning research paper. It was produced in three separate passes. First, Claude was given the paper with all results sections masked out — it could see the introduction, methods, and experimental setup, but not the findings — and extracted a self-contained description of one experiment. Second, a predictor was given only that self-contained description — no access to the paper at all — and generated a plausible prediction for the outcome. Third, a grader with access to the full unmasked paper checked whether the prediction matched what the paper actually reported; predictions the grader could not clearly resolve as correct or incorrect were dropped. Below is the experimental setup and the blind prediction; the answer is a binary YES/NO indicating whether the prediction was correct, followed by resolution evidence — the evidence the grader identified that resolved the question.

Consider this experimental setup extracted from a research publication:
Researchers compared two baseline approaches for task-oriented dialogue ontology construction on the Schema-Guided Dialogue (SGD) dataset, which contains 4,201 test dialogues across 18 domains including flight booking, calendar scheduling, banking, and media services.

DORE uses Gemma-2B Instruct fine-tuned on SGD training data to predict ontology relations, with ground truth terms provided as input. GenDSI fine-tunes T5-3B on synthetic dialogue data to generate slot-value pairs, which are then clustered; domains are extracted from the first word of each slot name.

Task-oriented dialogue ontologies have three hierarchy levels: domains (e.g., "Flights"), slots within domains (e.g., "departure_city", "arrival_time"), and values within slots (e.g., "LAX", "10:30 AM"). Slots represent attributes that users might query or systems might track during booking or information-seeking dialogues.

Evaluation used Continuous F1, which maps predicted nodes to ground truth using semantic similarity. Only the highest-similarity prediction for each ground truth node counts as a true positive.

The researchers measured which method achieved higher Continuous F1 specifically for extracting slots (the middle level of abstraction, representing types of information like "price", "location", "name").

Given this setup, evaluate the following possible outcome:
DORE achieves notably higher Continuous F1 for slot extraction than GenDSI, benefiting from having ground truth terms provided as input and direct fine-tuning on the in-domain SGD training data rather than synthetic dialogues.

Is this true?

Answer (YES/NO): NO